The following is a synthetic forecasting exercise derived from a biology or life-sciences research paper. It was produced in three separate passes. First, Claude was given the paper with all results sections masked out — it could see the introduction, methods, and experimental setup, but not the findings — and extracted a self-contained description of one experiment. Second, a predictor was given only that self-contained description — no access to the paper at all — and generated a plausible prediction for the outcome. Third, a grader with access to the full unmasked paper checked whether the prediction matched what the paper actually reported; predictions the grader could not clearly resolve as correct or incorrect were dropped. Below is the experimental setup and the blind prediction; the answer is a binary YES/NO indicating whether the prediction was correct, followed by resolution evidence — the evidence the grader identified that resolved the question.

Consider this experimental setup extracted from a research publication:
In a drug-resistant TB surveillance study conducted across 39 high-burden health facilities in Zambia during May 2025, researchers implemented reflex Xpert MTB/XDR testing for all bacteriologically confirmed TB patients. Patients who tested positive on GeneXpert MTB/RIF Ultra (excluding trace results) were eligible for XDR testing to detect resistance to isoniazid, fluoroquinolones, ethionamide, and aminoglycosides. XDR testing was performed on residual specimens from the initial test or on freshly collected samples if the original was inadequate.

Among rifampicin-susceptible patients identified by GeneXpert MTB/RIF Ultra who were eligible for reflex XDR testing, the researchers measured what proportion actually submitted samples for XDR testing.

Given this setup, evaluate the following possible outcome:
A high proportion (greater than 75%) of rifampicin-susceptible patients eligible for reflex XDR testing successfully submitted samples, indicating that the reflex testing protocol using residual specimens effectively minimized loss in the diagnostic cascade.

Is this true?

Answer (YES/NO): YES